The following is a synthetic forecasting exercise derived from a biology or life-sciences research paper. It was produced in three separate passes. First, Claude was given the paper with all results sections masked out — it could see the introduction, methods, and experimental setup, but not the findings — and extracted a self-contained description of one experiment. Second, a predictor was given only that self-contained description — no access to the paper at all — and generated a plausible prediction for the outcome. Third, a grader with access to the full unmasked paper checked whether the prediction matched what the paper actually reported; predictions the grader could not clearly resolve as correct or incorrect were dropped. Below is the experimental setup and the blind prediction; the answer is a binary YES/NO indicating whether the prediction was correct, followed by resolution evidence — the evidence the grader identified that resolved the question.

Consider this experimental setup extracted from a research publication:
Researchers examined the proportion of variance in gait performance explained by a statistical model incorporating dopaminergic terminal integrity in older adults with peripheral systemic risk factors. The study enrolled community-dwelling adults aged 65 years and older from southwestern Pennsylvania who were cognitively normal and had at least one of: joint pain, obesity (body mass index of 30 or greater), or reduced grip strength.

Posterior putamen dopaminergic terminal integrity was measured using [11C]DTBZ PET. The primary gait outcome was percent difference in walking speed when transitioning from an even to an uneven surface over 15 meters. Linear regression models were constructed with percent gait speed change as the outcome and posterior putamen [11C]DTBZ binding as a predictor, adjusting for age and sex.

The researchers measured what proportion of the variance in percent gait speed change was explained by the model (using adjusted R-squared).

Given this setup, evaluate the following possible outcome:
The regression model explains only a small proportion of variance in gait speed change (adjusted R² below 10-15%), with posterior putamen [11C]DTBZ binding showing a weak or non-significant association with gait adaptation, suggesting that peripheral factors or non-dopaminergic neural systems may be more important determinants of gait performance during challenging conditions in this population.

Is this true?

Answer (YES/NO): NO